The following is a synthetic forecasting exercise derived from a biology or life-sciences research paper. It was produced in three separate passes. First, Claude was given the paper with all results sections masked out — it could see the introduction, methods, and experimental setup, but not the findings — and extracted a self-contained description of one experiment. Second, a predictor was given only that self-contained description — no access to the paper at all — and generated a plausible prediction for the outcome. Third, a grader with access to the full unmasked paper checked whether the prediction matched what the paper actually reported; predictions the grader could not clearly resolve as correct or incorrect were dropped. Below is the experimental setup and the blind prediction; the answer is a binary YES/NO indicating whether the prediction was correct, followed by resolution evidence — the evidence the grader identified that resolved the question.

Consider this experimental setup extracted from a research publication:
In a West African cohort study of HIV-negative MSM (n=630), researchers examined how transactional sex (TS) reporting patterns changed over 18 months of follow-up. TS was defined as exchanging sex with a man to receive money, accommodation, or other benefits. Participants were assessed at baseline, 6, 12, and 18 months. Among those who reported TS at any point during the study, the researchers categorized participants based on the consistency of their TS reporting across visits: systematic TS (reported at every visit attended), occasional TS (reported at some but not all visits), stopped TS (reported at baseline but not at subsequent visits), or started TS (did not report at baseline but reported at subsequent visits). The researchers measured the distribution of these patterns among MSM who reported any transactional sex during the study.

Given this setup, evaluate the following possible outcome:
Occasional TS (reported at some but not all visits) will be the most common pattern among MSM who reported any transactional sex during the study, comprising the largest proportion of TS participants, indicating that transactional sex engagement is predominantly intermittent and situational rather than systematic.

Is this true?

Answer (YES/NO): NO